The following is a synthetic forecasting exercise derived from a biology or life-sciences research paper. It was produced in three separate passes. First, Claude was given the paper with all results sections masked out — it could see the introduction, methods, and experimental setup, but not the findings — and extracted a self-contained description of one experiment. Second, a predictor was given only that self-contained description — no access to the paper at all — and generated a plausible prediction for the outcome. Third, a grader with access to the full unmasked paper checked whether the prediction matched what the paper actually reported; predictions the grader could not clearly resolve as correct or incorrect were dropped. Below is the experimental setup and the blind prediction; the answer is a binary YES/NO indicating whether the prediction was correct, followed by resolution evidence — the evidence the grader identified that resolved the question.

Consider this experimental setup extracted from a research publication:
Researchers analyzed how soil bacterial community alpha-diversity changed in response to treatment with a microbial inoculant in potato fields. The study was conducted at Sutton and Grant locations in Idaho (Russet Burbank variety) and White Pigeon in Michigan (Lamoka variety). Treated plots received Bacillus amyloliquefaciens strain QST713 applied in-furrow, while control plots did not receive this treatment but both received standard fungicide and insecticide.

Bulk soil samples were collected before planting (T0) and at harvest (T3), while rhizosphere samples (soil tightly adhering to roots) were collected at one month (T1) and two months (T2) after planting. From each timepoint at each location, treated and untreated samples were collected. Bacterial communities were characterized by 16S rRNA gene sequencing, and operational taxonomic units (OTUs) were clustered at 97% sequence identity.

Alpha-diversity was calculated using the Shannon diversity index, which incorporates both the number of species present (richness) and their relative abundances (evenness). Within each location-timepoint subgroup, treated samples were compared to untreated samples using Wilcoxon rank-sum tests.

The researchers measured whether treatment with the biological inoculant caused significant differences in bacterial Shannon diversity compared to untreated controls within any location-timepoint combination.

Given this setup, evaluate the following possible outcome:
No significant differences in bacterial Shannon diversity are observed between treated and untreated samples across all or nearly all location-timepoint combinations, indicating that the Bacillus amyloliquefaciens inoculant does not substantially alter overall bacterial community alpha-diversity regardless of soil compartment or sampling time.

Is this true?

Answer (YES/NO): NO